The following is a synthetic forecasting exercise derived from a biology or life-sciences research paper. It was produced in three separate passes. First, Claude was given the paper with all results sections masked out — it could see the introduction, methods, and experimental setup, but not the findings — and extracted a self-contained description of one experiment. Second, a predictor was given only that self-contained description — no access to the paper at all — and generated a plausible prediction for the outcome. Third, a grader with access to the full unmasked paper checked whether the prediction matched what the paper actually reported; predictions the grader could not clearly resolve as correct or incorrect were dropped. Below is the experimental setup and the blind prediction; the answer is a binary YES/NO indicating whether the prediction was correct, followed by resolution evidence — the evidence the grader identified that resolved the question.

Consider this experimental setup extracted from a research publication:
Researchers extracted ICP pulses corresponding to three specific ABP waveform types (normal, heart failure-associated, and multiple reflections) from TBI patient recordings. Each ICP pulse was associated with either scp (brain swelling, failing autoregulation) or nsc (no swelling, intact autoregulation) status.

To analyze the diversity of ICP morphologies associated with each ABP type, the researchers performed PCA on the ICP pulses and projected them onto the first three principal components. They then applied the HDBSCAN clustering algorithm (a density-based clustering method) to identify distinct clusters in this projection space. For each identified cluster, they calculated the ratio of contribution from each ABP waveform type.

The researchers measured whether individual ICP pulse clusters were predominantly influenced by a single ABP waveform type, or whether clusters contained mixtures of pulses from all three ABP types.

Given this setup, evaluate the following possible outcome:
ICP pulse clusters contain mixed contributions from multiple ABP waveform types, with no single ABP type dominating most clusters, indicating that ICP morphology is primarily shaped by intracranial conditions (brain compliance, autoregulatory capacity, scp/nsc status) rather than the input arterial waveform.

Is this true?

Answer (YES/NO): NO